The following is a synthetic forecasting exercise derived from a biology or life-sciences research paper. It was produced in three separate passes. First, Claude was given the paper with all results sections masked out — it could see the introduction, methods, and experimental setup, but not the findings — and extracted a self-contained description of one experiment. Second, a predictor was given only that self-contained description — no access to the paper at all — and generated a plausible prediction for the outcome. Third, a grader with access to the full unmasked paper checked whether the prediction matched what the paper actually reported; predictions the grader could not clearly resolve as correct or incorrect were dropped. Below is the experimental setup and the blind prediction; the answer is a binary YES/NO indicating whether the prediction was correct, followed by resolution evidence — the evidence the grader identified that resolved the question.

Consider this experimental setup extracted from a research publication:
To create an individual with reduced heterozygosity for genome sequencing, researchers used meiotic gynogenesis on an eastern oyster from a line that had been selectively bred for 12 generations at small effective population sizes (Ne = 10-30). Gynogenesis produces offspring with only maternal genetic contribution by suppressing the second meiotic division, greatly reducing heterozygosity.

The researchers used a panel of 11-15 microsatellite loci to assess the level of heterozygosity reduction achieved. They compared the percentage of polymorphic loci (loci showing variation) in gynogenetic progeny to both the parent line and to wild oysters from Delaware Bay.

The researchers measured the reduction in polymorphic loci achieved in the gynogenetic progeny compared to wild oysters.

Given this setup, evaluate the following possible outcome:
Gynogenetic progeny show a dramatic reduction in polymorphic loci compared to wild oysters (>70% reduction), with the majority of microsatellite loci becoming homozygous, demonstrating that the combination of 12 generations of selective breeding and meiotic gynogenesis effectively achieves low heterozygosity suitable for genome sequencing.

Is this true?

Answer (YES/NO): YES